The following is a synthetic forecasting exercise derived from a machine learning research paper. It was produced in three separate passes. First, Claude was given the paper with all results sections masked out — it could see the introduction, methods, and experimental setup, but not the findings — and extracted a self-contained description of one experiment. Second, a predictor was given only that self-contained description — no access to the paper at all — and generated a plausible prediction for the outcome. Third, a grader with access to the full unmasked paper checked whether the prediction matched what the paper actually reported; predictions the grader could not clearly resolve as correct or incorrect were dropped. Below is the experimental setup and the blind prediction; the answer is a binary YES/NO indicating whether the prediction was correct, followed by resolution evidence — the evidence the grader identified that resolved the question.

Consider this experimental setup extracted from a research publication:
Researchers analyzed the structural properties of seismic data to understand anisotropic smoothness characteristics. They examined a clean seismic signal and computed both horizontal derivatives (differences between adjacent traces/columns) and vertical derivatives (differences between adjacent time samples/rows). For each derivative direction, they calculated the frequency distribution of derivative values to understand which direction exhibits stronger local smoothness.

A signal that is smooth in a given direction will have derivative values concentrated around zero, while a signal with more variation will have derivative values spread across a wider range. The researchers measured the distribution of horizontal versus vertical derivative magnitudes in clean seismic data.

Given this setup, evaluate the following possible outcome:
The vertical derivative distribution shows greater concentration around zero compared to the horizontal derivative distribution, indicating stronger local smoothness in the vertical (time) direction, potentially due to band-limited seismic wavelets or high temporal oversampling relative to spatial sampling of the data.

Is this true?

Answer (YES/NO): NO